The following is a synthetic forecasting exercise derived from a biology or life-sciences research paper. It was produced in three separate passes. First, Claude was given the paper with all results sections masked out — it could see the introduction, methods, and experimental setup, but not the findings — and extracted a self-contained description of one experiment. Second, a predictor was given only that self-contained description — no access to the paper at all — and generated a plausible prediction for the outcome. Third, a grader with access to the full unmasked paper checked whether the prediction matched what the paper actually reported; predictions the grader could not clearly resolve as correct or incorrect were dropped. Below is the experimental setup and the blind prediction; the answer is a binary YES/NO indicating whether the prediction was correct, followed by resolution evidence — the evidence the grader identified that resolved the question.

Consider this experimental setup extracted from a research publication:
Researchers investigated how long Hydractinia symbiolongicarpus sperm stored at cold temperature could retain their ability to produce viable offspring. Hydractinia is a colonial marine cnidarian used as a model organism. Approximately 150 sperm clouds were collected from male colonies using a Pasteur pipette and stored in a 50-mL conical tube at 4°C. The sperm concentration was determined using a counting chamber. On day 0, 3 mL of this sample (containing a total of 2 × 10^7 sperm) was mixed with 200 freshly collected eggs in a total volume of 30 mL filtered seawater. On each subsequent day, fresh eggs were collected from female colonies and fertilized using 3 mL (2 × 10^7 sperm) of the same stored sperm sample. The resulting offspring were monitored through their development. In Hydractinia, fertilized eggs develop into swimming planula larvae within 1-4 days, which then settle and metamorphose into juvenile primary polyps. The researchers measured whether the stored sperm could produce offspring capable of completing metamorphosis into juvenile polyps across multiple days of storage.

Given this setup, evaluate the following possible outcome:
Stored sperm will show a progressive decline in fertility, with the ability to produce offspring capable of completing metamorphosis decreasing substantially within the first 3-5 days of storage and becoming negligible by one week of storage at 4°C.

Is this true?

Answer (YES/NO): NO